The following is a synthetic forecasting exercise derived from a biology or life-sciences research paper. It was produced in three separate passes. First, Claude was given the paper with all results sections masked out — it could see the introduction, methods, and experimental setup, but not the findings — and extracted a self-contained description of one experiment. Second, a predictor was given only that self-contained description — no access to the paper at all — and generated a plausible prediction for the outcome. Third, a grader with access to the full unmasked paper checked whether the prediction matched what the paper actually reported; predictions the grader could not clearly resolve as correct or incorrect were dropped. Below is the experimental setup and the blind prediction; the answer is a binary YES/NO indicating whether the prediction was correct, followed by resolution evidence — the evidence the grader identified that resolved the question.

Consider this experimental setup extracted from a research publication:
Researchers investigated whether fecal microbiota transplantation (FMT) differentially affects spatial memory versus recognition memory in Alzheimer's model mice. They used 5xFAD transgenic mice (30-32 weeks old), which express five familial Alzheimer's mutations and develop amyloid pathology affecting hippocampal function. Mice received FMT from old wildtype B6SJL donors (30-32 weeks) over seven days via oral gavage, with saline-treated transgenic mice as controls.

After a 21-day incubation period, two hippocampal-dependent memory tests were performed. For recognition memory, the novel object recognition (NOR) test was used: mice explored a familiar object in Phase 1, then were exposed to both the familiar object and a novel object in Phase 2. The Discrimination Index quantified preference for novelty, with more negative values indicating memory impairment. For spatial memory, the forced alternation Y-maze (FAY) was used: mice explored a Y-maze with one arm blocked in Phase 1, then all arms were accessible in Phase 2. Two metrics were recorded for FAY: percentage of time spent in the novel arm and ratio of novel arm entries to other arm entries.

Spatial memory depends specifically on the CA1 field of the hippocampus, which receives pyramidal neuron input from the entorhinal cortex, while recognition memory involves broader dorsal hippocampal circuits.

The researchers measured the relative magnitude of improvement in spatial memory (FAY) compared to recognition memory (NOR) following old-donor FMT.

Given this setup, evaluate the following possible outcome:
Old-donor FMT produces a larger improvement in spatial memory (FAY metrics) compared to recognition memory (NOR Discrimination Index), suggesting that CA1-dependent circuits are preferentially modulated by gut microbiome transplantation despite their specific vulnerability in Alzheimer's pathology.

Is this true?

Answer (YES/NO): YES